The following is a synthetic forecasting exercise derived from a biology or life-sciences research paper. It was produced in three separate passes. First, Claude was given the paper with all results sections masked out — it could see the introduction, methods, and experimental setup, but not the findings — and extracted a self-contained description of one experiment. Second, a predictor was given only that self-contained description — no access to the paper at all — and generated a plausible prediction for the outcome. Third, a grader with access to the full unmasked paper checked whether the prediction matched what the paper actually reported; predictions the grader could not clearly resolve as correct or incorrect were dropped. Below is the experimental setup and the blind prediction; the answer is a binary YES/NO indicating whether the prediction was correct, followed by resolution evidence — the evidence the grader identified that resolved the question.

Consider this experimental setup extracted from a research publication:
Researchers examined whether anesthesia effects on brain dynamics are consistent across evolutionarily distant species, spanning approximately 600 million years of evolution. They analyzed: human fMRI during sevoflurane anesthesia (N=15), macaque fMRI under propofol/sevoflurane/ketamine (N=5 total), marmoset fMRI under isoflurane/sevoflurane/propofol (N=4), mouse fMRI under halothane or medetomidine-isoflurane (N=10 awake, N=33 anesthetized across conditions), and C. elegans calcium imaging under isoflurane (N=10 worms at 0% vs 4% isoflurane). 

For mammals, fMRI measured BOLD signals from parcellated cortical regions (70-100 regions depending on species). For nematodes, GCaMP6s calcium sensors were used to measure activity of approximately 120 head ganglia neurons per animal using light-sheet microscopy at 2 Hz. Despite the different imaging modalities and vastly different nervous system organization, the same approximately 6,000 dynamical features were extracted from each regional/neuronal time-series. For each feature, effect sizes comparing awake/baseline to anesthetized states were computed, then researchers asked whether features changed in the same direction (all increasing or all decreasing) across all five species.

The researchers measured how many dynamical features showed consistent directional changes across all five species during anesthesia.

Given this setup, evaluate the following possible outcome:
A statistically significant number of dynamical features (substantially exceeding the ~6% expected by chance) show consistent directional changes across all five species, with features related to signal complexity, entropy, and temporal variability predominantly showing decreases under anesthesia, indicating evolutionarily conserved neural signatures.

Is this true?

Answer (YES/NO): NO